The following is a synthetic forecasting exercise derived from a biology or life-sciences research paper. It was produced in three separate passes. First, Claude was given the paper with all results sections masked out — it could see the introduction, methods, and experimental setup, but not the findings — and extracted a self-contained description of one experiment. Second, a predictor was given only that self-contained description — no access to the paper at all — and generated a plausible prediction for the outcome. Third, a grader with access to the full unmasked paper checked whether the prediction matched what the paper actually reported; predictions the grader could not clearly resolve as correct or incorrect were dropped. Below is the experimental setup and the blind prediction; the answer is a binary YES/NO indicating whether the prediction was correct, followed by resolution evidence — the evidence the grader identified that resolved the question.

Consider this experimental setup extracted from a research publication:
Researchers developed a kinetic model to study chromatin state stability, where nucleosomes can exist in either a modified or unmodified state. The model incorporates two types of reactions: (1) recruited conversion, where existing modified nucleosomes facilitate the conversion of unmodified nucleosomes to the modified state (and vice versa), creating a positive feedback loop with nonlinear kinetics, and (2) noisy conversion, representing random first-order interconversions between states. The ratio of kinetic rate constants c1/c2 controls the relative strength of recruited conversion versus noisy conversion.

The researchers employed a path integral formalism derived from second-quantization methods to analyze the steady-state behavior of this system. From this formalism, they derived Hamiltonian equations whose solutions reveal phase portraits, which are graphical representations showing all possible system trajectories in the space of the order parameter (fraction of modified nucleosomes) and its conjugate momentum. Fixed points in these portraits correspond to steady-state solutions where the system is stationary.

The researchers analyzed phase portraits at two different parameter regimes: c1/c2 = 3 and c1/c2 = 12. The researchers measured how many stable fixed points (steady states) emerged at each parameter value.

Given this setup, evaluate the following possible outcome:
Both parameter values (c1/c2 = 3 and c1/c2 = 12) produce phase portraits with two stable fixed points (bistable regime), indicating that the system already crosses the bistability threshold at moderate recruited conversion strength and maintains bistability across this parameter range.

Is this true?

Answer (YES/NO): NO